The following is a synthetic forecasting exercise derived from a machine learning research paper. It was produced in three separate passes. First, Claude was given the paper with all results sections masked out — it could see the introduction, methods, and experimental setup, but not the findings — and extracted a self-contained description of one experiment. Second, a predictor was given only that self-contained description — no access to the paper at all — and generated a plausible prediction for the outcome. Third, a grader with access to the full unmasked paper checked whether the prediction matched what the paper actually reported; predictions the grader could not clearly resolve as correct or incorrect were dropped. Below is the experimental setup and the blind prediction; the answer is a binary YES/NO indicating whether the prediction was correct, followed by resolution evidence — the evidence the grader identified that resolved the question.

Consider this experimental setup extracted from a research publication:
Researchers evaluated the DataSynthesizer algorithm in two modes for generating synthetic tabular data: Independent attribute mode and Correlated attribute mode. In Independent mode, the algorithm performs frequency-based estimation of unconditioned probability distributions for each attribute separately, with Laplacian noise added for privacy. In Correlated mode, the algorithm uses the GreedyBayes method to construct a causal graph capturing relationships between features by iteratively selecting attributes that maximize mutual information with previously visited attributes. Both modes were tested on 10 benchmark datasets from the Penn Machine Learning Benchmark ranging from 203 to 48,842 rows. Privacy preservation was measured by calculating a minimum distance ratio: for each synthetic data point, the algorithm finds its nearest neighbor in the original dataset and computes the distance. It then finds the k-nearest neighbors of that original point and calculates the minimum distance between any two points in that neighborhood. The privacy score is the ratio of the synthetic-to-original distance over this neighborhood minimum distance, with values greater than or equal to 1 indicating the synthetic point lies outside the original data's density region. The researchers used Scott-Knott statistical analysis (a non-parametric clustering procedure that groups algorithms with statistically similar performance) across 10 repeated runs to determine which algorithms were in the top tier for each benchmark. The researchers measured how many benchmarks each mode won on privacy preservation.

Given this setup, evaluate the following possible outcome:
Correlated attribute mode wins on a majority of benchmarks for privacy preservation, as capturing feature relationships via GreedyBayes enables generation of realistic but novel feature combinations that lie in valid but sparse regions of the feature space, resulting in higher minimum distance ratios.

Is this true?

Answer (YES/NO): YES